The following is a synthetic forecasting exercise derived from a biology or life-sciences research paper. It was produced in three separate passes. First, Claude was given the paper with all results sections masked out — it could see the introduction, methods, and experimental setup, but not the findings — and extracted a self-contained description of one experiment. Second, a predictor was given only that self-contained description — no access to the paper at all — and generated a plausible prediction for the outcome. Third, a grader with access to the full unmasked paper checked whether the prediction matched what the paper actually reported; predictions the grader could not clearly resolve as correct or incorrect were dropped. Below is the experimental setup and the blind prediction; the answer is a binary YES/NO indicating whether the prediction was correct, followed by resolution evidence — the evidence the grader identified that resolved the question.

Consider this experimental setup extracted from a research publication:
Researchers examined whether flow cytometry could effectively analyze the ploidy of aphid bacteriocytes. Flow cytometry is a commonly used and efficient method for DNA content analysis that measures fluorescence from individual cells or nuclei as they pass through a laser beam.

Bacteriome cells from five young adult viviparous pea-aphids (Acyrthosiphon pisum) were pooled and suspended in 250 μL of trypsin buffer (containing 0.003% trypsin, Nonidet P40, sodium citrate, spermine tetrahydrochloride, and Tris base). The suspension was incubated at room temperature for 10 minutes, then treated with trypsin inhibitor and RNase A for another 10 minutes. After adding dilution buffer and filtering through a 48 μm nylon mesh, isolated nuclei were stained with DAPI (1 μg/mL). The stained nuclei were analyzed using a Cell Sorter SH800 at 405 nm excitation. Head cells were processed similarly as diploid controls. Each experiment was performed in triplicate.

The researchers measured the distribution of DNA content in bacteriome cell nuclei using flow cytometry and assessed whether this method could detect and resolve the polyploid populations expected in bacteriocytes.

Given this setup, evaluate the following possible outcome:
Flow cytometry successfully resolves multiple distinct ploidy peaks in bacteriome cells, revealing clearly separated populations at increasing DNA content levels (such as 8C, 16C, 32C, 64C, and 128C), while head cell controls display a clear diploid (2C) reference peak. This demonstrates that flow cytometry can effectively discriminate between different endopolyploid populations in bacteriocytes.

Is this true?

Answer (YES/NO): NO